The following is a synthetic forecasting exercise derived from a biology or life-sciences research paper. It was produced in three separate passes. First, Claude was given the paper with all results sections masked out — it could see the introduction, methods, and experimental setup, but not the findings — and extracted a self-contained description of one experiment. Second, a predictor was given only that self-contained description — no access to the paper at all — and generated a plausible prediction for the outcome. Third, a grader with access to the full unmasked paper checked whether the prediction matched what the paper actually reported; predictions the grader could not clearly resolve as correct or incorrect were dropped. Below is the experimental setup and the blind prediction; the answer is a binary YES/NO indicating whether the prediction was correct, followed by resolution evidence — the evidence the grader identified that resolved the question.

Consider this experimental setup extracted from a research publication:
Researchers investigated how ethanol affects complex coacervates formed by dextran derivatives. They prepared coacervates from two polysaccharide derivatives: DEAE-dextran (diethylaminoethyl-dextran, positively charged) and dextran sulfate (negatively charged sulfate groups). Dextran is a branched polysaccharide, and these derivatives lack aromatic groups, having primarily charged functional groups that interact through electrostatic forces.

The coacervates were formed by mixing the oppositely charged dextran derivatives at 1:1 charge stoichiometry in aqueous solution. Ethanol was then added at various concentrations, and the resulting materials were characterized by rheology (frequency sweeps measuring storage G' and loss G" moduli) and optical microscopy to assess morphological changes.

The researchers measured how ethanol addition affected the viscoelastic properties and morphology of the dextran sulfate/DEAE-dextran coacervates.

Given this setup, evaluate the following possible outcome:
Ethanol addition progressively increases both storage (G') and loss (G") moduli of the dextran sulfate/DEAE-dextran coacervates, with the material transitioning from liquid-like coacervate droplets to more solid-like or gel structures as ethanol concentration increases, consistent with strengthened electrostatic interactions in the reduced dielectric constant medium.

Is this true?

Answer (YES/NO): YES